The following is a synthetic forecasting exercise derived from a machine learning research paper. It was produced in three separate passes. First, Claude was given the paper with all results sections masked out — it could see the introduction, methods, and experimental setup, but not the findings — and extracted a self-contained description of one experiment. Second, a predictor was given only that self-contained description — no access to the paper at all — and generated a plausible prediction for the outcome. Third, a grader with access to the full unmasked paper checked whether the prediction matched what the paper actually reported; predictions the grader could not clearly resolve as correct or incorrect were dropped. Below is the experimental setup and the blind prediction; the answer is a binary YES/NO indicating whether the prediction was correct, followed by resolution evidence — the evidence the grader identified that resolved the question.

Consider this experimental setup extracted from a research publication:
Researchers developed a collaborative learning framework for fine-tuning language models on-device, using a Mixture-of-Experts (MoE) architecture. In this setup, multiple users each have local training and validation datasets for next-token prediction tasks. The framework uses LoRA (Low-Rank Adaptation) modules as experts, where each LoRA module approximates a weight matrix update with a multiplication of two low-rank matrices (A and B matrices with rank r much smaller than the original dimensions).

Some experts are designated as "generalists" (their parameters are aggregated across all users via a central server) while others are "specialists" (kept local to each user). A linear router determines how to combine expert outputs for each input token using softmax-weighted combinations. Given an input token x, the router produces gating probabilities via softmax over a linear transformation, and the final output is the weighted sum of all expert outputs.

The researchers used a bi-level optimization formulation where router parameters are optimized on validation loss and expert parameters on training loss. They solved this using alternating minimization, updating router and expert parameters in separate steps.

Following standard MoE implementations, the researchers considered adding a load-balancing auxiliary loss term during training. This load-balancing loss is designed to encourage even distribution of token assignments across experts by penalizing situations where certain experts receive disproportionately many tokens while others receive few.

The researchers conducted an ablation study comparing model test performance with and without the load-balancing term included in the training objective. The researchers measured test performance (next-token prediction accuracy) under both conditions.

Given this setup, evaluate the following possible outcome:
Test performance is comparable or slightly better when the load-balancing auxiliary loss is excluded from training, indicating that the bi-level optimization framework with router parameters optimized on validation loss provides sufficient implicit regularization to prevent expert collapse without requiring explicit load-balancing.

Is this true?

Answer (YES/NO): NO